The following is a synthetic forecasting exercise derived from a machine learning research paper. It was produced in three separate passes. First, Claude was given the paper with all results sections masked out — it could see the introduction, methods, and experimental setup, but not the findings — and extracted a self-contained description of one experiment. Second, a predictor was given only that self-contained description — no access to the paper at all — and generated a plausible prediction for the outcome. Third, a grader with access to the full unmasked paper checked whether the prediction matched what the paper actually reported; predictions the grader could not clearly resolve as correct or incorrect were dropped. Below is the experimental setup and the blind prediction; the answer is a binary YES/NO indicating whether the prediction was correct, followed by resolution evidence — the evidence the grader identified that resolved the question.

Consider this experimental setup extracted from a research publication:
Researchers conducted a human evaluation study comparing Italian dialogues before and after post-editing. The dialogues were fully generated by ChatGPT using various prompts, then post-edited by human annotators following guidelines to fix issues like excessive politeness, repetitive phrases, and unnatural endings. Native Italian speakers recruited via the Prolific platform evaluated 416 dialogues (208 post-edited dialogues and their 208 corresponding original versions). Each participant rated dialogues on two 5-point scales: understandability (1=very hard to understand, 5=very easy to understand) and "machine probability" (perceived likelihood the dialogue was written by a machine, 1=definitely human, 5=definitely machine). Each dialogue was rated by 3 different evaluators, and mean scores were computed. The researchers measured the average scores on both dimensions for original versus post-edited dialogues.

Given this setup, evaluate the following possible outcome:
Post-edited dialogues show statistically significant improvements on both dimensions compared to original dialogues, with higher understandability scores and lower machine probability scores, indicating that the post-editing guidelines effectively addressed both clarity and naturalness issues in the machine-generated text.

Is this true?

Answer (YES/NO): NO